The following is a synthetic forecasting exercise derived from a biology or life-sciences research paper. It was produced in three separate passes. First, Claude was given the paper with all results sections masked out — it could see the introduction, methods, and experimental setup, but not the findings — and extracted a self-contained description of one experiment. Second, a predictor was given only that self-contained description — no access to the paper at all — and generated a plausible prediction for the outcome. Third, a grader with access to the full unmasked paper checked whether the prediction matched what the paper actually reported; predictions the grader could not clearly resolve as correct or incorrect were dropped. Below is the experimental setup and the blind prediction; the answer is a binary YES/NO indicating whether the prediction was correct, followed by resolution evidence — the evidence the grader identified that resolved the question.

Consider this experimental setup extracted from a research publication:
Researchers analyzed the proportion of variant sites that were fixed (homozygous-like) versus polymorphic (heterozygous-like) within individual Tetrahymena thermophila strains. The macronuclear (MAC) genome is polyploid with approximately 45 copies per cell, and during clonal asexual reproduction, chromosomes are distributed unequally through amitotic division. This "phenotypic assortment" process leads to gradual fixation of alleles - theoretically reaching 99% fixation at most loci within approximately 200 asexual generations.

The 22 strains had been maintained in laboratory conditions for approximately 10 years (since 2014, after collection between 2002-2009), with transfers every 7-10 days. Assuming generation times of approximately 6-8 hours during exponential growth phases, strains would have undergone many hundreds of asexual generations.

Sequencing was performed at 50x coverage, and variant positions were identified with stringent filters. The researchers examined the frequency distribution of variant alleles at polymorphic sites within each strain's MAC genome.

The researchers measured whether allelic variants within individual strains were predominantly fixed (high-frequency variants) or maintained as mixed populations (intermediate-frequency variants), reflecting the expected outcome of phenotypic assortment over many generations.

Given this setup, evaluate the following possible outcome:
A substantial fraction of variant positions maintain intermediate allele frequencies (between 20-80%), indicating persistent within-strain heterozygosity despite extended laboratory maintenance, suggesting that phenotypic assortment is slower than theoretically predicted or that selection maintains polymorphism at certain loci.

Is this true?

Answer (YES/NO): NO